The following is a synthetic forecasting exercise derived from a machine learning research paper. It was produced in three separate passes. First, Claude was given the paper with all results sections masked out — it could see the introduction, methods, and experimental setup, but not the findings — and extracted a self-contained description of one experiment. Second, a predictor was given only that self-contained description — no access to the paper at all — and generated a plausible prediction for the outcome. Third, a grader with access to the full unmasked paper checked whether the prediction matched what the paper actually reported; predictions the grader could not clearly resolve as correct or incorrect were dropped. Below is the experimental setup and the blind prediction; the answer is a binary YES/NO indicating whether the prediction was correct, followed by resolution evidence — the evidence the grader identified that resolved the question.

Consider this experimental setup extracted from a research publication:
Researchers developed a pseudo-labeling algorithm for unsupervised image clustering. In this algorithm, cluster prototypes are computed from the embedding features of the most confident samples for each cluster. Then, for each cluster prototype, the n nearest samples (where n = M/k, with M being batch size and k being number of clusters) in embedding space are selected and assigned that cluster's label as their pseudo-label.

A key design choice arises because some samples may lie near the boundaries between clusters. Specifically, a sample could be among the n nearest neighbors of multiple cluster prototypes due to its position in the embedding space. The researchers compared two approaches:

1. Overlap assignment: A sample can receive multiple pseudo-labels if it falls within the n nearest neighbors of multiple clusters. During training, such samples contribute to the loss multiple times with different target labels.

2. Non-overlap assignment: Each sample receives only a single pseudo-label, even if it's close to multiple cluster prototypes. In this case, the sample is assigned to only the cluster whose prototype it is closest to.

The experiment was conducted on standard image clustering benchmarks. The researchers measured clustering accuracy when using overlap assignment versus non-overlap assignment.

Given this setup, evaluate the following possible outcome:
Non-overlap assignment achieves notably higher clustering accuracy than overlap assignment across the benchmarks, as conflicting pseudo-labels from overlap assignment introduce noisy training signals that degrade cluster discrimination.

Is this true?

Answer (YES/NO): NO